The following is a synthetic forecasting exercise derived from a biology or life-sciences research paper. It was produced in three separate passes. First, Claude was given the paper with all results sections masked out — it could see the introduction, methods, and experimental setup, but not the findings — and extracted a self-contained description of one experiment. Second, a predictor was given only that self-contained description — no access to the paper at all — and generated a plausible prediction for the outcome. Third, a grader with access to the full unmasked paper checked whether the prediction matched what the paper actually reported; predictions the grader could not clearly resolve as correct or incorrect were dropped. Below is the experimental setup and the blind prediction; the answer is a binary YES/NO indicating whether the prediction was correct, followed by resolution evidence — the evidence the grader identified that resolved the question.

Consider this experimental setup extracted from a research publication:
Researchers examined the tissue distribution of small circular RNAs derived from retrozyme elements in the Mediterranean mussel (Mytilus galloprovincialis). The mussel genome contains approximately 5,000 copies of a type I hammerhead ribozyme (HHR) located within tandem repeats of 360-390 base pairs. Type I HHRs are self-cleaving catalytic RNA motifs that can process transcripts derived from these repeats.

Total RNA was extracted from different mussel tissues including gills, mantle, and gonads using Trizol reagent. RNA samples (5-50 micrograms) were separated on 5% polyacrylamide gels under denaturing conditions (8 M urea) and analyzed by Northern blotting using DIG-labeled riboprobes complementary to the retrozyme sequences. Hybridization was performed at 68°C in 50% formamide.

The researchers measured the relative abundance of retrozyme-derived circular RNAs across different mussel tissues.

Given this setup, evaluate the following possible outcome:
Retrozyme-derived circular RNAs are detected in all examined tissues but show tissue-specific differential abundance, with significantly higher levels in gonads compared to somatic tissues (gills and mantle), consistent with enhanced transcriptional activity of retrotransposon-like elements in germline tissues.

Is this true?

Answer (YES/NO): NO